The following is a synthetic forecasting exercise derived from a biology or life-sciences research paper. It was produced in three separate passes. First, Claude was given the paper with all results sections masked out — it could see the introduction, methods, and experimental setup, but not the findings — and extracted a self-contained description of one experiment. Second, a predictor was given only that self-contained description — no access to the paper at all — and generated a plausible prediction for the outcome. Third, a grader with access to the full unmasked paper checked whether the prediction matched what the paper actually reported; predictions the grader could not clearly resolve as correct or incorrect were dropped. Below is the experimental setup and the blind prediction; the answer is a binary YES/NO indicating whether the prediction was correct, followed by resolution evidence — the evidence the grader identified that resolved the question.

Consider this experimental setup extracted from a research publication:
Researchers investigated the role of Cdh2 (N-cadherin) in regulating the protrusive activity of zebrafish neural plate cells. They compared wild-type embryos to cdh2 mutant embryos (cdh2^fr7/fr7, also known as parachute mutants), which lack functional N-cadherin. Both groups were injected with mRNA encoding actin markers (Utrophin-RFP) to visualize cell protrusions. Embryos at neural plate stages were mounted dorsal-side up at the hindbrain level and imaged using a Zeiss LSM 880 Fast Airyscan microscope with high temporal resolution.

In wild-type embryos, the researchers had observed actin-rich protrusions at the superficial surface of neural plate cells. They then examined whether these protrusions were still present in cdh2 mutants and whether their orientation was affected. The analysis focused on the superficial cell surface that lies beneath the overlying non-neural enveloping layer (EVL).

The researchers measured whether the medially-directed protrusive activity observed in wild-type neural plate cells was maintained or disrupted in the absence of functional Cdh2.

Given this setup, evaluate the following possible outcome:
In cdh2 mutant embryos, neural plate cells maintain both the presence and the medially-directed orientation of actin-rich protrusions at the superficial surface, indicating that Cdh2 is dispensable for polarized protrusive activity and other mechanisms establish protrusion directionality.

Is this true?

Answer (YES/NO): NO